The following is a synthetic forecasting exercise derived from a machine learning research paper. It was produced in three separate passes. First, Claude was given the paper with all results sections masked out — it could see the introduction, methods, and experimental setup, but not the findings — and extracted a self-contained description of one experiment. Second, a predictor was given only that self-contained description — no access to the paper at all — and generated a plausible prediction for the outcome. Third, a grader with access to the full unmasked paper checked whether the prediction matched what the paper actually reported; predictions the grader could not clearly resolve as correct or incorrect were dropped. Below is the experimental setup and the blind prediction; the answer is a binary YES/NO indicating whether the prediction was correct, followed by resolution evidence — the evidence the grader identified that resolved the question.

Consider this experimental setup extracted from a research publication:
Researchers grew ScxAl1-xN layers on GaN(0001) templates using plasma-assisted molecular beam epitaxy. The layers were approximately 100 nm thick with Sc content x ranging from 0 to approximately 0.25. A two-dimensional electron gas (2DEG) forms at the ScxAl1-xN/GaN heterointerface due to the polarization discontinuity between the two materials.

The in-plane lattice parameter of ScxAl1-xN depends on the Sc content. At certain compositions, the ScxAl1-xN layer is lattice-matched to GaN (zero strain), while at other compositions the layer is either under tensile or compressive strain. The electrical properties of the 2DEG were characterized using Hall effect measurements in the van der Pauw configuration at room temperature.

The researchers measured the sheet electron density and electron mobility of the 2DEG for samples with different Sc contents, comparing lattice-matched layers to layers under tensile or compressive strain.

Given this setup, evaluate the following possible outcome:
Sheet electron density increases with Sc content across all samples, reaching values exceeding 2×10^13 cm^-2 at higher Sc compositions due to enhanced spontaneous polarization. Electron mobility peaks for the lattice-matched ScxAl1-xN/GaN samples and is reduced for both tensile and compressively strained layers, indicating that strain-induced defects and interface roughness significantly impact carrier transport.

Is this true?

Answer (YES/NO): NO